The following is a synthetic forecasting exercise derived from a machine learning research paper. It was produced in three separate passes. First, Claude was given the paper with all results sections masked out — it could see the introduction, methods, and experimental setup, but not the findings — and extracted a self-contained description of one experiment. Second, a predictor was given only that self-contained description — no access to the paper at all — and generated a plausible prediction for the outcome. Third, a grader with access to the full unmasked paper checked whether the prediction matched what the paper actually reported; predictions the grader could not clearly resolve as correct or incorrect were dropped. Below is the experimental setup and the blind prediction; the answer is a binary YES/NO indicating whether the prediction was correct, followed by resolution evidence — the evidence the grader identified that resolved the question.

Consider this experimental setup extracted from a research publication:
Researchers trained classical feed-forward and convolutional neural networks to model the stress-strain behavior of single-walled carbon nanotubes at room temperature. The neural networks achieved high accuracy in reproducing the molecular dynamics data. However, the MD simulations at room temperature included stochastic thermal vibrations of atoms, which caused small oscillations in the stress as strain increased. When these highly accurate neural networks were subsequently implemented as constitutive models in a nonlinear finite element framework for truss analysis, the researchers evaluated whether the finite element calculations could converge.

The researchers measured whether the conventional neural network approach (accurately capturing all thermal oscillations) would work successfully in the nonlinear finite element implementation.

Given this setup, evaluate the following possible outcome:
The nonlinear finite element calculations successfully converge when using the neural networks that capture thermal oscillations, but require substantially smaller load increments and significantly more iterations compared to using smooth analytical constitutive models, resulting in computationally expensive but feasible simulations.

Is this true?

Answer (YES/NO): NO